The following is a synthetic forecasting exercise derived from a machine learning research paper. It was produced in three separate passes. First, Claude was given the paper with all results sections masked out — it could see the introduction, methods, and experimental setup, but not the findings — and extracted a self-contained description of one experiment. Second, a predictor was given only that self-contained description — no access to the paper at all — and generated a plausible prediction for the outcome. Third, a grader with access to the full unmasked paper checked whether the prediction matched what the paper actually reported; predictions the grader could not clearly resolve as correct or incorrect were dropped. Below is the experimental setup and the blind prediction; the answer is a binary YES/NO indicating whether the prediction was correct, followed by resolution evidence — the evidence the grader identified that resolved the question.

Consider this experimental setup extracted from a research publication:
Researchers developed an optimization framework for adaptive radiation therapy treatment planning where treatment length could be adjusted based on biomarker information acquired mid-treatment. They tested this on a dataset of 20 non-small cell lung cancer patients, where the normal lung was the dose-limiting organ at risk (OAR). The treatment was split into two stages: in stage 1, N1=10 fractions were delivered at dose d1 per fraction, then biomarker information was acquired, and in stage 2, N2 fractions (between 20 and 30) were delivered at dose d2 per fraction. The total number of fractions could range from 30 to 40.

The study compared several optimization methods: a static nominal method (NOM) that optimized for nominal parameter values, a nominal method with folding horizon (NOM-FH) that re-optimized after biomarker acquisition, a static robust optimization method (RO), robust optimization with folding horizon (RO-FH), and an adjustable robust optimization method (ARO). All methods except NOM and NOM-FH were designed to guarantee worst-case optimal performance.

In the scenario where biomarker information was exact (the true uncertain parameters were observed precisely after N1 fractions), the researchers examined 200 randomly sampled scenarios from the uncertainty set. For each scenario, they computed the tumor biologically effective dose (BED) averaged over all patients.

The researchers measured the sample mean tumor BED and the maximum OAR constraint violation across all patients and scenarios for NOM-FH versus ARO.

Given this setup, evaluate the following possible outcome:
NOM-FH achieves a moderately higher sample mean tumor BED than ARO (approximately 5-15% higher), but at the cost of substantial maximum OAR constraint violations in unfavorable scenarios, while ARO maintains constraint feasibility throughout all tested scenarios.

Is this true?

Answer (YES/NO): NO